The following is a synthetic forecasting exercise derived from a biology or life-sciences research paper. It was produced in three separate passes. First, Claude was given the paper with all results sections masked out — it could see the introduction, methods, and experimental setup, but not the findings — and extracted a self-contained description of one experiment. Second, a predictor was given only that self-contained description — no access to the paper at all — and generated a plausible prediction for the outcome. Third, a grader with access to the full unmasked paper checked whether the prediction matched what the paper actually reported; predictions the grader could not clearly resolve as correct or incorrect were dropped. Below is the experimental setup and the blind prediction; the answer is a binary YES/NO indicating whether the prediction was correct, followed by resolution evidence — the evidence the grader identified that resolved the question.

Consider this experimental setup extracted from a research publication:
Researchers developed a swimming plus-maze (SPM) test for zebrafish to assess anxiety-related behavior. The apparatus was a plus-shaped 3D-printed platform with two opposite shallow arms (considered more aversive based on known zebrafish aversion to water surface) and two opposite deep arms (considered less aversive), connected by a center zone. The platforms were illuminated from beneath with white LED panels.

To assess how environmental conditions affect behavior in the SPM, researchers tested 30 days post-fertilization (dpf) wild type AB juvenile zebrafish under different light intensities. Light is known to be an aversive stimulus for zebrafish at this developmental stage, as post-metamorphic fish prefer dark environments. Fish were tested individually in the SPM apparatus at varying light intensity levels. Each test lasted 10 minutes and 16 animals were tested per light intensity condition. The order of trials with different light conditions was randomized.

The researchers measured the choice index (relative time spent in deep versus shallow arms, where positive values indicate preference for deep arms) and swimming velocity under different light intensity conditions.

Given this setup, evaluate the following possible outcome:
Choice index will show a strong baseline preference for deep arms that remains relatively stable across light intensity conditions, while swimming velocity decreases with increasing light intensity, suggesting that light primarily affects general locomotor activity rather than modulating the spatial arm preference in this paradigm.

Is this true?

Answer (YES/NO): NO